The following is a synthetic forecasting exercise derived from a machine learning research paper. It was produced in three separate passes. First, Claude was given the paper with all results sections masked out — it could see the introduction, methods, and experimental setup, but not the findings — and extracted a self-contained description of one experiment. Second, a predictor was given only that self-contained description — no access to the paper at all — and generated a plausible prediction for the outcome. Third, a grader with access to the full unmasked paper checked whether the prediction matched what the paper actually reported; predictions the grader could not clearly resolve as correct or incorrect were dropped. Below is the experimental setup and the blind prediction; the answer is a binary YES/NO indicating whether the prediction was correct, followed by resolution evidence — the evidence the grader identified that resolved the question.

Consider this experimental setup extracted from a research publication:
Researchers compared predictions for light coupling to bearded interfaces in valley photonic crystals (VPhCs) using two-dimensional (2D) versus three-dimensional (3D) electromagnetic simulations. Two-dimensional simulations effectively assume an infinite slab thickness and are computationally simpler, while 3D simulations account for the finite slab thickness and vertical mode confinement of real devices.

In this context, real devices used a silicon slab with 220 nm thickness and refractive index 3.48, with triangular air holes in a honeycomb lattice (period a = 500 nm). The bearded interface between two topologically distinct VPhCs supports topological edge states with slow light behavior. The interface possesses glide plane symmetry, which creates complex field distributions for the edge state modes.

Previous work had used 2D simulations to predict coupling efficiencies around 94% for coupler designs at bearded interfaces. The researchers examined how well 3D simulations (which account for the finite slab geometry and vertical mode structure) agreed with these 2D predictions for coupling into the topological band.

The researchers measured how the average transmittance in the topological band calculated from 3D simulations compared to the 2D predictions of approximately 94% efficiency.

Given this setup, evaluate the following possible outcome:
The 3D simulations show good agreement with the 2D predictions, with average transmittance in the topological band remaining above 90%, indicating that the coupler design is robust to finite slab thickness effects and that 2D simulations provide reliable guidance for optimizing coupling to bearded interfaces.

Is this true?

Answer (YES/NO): NO